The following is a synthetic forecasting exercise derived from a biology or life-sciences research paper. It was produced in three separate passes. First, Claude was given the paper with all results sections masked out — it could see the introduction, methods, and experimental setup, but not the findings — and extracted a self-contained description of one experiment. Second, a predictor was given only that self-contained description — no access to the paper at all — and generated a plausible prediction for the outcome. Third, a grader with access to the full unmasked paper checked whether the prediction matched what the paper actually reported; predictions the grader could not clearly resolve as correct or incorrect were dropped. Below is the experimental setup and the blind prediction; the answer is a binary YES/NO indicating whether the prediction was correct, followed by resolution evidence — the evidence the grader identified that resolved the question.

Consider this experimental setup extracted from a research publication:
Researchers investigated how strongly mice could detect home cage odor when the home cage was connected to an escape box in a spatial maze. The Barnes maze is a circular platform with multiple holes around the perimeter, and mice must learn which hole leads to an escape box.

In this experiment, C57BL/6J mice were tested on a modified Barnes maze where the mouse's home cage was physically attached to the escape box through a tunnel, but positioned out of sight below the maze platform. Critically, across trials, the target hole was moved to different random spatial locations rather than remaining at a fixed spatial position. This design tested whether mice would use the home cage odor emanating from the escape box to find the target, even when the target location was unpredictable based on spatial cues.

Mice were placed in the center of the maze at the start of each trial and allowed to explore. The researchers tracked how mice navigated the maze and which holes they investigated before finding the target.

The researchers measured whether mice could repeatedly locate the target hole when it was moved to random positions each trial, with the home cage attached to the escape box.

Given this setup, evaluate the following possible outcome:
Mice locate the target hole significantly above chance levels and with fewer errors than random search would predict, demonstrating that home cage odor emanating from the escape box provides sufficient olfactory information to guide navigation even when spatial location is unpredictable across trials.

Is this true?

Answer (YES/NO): YES